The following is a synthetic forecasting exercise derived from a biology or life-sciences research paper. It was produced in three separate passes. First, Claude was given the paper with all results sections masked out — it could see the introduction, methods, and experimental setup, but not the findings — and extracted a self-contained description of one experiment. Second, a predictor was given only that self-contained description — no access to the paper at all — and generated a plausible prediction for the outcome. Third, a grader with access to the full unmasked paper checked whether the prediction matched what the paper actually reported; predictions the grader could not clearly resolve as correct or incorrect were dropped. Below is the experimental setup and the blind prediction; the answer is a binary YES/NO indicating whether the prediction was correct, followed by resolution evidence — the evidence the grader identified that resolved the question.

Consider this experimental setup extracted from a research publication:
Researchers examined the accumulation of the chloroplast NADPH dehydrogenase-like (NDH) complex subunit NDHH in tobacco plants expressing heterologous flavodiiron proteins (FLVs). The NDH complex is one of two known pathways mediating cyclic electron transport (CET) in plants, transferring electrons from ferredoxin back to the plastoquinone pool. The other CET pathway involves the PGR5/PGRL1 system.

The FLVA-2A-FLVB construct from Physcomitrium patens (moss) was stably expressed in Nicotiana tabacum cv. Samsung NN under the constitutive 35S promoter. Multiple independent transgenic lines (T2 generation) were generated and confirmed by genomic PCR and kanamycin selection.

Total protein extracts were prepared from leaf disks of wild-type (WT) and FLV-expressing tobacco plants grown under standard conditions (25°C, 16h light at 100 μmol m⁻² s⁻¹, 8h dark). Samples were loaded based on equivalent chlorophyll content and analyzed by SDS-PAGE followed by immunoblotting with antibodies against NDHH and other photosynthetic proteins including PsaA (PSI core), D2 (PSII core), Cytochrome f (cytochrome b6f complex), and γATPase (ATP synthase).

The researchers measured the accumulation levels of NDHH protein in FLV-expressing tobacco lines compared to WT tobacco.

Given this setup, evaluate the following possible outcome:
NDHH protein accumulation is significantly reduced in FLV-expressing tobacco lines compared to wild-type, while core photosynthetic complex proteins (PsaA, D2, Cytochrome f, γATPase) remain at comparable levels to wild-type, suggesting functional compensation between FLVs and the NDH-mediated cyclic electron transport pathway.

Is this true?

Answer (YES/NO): NO